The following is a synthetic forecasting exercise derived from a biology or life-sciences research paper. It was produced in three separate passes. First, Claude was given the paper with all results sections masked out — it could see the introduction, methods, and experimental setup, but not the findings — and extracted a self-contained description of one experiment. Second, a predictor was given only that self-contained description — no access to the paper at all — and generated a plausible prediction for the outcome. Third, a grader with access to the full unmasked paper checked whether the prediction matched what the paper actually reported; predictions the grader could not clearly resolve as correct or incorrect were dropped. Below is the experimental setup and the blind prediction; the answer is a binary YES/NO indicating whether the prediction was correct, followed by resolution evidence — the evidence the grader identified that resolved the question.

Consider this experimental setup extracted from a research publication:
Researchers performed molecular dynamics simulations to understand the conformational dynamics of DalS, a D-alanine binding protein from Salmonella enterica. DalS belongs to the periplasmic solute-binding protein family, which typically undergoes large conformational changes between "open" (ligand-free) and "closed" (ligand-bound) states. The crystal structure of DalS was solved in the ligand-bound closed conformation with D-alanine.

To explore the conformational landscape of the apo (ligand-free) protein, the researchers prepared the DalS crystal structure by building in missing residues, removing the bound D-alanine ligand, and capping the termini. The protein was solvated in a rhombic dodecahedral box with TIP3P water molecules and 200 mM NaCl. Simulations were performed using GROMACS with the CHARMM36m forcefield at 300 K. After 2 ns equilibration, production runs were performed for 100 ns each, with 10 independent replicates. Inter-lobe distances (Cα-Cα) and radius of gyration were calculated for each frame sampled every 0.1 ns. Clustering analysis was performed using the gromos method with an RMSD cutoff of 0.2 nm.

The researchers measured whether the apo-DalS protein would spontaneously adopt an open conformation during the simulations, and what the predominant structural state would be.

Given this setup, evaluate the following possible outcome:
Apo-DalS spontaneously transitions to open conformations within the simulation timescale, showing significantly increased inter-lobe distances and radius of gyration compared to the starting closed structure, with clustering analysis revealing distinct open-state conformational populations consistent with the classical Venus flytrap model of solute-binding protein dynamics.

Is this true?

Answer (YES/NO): YES